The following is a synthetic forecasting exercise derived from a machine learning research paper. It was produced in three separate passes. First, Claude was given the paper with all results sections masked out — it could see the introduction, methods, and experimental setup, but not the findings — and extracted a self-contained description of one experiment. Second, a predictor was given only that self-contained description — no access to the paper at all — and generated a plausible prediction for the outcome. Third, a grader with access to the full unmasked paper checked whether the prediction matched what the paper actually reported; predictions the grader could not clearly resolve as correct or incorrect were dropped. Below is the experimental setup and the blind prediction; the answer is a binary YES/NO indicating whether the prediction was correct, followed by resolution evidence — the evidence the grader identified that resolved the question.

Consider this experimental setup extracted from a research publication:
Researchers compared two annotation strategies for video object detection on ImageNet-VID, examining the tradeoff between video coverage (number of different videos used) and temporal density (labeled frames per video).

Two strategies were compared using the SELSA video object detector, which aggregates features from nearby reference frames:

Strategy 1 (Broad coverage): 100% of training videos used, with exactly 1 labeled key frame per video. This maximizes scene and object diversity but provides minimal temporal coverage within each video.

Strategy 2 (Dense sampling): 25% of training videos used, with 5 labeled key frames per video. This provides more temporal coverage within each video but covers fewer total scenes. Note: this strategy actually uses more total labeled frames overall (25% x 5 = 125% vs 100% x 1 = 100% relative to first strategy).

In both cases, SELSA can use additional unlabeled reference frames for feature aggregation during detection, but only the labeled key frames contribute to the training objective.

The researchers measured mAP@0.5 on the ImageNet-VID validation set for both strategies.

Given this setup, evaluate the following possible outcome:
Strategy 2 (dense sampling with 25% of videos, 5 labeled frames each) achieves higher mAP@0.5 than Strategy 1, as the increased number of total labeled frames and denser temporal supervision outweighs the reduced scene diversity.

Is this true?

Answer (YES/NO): NO